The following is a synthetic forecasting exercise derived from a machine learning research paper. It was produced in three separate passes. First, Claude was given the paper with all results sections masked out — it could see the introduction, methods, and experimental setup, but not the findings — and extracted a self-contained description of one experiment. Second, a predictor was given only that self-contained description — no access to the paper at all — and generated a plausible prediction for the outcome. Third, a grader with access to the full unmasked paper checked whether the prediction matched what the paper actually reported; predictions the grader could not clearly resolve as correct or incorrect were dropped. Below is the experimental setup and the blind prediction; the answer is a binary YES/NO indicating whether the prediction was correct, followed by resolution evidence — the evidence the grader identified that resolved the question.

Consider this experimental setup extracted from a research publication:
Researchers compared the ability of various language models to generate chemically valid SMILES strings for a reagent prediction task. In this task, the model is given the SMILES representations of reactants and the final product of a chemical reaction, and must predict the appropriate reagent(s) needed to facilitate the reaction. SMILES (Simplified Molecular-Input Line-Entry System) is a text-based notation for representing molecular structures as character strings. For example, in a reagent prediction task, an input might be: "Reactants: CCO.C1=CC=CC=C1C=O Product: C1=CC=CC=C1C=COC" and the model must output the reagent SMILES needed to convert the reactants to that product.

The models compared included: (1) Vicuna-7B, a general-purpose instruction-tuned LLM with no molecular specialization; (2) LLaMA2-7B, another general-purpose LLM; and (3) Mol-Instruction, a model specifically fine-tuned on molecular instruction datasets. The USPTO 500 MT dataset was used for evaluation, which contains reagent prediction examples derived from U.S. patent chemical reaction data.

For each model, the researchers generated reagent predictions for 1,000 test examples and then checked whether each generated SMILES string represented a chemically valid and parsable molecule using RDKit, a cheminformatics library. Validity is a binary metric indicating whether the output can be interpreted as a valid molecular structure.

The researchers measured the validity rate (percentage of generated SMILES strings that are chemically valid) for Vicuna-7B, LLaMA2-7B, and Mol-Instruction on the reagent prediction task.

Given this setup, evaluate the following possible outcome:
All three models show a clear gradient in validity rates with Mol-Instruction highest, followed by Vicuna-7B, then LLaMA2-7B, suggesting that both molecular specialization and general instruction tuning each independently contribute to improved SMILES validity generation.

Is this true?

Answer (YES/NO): NO